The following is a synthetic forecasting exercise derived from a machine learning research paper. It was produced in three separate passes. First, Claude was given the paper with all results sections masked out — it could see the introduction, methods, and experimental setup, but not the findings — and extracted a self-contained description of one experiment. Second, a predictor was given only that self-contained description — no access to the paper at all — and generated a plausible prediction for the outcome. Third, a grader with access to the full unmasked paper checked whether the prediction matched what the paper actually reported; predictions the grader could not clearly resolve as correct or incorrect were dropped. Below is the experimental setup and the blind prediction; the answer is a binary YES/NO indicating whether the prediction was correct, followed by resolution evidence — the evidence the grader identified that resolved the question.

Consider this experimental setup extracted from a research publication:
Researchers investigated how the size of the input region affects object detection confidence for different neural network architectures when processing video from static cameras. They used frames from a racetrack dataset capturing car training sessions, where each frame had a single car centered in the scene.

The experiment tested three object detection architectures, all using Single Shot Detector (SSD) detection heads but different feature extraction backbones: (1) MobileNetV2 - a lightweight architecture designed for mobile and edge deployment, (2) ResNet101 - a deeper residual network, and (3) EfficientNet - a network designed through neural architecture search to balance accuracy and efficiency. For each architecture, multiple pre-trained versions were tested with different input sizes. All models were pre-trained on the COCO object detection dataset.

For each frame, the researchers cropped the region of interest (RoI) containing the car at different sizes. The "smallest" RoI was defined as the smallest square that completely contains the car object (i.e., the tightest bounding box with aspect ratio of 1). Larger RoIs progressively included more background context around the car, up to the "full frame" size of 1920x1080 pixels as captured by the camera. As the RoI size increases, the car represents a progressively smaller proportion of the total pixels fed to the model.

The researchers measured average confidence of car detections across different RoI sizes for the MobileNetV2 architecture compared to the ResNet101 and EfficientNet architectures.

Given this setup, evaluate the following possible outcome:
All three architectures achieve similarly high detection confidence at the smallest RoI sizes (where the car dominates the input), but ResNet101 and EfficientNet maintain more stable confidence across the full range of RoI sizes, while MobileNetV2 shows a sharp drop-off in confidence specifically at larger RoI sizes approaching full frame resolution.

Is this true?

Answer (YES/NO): NO